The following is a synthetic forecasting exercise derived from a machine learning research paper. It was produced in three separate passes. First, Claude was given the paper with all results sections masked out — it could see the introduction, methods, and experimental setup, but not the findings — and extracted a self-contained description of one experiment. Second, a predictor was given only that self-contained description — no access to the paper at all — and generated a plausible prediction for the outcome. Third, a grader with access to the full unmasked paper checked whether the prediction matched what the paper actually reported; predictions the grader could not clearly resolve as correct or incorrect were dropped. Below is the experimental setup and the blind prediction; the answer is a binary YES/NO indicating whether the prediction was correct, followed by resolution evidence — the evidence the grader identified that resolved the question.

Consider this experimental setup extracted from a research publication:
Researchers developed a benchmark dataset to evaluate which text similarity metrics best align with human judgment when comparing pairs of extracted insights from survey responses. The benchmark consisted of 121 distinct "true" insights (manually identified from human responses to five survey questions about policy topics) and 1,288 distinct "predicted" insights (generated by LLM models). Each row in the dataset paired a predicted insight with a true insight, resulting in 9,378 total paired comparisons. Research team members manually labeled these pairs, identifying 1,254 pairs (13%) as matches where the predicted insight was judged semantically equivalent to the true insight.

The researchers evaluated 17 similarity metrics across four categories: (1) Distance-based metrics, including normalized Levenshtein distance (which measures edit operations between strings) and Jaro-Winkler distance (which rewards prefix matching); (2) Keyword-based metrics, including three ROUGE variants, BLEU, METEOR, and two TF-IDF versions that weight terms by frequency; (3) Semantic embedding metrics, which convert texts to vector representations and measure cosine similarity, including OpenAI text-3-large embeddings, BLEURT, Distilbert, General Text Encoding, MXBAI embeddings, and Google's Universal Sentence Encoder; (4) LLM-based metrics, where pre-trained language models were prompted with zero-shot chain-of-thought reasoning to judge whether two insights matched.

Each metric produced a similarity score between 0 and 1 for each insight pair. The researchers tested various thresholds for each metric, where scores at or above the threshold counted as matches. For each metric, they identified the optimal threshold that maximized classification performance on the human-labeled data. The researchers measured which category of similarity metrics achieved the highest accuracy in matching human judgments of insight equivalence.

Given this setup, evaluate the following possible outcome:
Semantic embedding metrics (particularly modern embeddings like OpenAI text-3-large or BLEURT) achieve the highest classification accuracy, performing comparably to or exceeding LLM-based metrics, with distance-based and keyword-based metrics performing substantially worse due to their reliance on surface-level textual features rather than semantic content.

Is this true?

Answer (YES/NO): NO